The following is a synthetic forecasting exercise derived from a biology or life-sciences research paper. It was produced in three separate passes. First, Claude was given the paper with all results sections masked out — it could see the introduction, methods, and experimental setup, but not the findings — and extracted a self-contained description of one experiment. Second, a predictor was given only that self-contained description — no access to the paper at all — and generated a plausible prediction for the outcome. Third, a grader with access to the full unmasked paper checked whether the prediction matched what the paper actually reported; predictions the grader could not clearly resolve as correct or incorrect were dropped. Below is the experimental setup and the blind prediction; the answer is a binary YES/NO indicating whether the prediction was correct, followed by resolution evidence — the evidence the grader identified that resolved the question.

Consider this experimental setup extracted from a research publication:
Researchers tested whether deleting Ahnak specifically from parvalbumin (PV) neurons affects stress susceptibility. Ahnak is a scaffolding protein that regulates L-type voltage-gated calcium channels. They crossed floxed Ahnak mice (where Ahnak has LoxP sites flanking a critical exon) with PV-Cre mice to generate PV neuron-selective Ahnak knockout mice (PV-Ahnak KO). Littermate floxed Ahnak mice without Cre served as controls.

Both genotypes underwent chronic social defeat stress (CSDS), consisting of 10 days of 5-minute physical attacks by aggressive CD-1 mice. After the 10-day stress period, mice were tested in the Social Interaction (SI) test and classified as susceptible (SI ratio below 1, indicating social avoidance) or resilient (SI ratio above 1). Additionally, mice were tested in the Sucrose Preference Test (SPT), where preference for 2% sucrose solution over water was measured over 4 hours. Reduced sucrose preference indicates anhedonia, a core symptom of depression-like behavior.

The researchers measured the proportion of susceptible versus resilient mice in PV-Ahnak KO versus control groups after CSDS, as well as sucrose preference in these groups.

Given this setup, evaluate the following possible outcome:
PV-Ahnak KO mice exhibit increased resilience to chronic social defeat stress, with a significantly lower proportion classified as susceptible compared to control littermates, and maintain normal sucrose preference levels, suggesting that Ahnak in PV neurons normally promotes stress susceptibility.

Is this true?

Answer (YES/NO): YES